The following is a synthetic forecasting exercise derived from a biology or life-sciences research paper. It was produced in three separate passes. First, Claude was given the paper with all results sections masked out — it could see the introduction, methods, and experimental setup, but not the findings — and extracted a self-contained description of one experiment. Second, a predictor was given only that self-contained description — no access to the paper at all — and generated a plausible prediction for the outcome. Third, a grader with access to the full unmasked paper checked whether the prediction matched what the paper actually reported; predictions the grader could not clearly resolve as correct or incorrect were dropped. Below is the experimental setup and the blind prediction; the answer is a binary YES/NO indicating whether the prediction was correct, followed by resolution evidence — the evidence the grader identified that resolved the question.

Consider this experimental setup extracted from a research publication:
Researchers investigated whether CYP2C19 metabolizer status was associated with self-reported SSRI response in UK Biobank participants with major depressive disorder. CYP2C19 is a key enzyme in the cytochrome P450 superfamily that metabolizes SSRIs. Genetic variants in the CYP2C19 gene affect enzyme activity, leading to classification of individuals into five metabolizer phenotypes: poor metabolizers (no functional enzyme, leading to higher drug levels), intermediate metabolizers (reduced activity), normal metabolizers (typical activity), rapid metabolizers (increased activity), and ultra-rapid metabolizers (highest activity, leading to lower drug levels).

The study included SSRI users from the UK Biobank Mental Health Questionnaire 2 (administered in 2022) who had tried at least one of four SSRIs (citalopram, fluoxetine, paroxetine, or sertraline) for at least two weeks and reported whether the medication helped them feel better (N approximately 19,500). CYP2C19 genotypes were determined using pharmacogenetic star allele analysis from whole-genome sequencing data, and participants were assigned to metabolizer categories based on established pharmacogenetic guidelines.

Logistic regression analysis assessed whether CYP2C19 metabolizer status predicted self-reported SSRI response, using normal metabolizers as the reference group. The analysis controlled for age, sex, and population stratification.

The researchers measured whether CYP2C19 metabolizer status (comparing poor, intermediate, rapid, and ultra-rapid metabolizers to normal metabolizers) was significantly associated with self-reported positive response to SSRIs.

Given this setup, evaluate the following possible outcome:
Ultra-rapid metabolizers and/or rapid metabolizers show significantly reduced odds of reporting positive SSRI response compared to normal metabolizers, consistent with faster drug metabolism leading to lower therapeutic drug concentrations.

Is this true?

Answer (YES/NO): YES